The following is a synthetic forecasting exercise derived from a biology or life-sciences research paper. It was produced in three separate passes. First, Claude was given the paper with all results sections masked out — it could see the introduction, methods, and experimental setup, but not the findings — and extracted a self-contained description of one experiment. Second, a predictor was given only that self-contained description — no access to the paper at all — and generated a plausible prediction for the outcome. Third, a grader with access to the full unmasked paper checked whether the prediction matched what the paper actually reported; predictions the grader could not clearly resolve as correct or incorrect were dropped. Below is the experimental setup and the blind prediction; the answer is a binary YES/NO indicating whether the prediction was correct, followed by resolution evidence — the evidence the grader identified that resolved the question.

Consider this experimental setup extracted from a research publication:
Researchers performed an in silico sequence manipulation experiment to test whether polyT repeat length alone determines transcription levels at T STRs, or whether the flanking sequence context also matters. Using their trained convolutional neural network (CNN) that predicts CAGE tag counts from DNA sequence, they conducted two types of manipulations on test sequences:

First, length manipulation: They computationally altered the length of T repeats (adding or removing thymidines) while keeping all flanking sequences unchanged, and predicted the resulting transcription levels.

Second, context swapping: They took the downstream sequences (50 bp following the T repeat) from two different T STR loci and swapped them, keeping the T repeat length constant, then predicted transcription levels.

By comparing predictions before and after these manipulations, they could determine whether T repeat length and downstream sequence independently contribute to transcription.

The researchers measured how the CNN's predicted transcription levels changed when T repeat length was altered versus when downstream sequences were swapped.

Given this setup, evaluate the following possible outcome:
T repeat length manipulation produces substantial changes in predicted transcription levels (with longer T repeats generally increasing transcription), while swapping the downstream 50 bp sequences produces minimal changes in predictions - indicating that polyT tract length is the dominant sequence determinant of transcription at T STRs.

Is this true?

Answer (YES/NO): NO